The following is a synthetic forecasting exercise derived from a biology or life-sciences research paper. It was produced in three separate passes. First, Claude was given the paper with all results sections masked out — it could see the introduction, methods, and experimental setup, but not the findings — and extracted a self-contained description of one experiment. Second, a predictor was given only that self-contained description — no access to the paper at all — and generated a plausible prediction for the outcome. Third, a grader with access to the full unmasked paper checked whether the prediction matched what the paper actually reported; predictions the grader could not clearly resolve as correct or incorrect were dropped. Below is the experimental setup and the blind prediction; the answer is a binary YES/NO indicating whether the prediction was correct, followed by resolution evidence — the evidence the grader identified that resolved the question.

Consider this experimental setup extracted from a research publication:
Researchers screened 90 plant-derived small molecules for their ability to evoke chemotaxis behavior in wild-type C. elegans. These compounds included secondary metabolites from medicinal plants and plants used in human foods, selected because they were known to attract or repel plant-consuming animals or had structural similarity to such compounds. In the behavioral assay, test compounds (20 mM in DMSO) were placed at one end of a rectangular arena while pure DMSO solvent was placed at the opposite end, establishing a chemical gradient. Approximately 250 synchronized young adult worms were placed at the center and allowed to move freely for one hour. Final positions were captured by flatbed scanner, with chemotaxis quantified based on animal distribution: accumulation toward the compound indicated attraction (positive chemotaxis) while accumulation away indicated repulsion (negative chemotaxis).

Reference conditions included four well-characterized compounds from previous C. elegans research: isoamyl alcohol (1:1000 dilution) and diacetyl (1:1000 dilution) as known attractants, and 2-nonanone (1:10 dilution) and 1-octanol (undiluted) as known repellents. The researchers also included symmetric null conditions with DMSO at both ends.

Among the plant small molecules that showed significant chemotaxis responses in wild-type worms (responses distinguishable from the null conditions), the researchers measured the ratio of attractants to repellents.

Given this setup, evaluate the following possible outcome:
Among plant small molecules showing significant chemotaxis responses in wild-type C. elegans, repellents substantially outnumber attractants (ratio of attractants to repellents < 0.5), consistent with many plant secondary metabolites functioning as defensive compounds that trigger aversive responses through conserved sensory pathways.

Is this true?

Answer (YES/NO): NO